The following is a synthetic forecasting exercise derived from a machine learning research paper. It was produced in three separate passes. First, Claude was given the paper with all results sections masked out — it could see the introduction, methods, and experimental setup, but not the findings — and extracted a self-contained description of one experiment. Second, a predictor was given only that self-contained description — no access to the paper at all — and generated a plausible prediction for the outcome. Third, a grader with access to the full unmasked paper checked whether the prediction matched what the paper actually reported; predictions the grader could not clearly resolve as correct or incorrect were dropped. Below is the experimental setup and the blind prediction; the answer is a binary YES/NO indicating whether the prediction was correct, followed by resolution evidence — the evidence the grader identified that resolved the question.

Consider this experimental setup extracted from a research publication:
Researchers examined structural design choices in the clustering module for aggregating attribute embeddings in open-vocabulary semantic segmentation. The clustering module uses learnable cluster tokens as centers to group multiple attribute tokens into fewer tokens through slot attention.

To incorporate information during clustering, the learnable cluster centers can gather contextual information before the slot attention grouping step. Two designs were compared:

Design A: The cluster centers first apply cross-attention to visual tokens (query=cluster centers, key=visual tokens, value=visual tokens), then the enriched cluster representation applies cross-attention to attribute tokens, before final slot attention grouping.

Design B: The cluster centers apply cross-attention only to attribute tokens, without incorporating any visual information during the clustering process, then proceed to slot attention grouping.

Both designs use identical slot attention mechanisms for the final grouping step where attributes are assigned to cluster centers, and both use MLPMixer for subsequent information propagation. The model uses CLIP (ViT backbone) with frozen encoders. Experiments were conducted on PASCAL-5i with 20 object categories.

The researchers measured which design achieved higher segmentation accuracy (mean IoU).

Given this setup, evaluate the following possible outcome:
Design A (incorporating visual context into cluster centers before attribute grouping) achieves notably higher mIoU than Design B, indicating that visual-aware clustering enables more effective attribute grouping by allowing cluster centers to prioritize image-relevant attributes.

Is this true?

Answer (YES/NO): YES